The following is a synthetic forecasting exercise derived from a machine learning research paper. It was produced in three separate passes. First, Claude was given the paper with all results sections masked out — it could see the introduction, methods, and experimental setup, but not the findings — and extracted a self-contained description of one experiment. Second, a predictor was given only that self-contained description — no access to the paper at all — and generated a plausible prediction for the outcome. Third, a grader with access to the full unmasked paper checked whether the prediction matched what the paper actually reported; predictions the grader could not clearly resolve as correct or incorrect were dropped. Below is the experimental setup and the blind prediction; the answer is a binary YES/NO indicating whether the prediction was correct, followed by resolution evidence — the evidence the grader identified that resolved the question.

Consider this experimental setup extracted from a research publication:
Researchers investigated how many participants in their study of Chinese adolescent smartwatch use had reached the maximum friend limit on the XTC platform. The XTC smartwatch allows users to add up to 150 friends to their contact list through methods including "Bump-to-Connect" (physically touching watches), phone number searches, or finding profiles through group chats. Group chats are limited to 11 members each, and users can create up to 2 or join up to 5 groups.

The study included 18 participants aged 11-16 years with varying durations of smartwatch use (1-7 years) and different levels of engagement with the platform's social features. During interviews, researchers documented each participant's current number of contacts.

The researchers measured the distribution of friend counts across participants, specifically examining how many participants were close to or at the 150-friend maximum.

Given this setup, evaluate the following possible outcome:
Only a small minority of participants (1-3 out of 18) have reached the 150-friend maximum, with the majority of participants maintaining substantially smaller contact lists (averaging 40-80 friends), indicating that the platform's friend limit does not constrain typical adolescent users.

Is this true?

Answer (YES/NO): NO